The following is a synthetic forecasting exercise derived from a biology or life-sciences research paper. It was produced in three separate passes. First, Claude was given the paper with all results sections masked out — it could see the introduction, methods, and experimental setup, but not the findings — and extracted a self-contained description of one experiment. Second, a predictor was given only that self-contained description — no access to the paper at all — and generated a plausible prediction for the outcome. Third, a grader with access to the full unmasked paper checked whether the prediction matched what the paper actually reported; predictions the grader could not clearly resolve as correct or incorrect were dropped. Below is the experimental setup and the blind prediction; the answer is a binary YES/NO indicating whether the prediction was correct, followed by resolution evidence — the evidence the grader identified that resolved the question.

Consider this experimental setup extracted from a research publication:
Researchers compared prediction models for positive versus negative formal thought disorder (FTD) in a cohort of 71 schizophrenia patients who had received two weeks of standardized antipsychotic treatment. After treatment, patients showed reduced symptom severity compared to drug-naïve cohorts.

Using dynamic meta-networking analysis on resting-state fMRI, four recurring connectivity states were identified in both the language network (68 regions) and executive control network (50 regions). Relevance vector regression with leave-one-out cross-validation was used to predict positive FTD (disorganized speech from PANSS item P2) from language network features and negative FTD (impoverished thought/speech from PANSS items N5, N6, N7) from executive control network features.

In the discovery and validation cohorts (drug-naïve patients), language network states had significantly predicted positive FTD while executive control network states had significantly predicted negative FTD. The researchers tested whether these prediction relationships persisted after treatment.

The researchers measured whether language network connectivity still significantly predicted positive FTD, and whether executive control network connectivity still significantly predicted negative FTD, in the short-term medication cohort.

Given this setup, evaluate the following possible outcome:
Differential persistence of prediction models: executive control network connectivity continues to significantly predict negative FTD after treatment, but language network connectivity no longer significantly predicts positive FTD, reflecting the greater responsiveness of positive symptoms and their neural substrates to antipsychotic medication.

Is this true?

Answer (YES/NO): YES